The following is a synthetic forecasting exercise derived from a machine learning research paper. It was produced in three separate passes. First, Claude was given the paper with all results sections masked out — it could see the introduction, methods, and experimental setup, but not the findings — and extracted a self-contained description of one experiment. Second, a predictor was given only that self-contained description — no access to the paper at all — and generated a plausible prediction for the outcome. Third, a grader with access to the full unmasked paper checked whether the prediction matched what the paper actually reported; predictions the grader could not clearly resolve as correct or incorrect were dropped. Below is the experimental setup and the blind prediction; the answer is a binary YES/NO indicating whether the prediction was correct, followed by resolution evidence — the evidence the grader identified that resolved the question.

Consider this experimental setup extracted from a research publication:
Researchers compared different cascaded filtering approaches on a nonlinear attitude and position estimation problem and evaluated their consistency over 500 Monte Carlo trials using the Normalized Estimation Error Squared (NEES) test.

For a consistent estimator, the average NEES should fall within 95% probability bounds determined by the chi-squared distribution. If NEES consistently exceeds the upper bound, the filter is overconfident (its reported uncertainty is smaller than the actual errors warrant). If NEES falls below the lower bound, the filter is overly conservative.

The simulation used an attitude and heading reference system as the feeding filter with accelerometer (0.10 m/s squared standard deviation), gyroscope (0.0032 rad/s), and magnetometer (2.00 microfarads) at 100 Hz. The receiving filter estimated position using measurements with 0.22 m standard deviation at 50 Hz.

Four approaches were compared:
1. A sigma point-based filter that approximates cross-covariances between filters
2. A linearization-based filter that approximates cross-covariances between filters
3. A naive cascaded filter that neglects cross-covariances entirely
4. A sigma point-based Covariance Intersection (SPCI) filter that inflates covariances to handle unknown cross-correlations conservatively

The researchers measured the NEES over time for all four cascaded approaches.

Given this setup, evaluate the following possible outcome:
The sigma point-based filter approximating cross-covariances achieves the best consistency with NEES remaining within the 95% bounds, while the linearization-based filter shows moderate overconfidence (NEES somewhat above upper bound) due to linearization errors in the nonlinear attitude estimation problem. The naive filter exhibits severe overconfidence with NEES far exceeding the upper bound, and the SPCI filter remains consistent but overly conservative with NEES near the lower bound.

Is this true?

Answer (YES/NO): NO